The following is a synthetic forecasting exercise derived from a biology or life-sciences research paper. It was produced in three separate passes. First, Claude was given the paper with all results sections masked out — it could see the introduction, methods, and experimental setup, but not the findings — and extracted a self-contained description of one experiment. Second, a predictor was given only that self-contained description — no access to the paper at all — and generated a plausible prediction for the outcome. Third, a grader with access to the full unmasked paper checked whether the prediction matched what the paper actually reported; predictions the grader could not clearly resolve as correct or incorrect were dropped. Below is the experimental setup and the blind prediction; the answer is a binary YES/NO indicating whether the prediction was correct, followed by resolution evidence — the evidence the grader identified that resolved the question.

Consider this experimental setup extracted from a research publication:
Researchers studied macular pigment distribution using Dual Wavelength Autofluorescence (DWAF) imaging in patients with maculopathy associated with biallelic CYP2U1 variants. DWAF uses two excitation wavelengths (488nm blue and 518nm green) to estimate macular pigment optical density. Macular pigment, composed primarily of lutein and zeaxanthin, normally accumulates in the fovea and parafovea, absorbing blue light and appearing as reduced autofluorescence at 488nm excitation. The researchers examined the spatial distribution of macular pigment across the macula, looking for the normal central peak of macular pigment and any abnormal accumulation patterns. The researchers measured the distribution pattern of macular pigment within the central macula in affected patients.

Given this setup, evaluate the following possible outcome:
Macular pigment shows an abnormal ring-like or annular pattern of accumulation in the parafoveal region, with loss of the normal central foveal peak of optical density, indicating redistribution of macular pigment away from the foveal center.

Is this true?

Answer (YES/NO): YES